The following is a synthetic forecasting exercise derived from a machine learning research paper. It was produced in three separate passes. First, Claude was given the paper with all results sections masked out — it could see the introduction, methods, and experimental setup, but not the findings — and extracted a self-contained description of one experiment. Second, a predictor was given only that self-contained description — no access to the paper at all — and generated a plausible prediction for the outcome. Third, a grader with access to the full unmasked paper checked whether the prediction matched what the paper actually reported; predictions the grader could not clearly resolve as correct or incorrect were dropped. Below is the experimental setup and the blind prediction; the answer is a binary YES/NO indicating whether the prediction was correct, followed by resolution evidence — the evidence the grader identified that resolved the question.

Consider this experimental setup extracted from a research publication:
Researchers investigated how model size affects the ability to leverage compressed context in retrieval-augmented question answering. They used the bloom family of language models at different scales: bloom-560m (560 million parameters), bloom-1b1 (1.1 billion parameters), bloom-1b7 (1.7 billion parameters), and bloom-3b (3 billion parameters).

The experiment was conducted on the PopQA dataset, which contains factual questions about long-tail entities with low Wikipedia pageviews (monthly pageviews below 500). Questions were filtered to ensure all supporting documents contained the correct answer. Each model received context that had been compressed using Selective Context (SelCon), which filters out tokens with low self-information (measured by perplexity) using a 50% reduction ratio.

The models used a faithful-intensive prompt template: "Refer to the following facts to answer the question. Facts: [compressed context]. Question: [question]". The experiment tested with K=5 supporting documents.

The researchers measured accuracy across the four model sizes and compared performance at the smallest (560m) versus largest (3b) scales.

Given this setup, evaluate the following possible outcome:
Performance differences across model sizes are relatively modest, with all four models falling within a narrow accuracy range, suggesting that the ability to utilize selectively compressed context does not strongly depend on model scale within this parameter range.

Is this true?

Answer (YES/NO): NO